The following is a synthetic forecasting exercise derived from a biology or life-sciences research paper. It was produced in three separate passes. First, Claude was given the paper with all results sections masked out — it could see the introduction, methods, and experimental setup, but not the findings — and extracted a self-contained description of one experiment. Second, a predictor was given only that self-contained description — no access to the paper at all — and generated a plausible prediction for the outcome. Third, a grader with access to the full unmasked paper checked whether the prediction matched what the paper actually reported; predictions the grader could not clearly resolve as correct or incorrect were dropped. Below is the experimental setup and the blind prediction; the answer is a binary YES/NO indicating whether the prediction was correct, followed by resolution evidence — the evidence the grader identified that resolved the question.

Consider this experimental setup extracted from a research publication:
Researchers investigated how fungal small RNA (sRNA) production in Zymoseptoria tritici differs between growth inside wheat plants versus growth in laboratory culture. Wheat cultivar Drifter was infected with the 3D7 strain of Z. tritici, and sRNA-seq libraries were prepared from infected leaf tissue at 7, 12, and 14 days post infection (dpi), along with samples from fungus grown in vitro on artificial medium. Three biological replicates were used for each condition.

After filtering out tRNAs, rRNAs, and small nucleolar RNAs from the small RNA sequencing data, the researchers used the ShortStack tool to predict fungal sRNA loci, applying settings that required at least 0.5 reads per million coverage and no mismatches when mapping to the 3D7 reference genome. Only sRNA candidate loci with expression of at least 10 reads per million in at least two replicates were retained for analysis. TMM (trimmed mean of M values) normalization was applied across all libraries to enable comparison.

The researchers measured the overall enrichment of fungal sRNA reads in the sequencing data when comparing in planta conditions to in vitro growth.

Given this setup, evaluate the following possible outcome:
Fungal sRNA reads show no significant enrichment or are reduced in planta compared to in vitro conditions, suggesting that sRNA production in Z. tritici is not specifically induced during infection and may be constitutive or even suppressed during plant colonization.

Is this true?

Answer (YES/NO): YES